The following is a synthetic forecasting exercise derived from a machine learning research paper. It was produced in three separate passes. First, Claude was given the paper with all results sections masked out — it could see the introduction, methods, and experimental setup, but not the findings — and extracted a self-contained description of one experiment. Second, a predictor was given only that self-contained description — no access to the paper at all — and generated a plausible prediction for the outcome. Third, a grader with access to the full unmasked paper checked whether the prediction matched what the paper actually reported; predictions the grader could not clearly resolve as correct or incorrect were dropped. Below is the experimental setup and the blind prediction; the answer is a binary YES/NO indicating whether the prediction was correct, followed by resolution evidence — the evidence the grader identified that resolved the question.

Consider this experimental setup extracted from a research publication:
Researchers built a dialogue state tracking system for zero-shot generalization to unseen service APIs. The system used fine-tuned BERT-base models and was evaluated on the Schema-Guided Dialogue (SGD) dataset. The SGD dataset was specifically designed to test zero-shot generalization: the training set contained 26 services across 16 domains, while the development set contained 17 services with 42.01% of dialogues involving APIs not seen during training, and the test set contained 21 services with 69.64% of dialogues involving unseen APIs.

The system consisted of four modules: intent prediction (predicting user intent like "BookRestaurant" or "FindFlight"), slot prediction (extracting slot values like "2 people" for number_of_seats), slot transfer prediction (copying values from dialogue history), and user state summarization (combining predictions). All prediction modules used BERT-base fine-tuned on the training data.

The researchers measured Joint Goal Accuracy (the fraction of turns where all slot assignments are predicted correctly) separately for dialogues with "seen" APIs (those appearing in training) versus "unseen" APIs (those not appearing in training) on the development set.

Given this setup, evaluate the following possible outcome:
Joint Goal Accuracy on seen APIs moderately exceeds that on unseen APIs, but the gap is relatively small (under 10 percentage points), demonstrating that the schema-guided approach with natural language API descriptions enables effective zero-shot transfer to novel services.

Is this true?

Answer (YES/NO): NO